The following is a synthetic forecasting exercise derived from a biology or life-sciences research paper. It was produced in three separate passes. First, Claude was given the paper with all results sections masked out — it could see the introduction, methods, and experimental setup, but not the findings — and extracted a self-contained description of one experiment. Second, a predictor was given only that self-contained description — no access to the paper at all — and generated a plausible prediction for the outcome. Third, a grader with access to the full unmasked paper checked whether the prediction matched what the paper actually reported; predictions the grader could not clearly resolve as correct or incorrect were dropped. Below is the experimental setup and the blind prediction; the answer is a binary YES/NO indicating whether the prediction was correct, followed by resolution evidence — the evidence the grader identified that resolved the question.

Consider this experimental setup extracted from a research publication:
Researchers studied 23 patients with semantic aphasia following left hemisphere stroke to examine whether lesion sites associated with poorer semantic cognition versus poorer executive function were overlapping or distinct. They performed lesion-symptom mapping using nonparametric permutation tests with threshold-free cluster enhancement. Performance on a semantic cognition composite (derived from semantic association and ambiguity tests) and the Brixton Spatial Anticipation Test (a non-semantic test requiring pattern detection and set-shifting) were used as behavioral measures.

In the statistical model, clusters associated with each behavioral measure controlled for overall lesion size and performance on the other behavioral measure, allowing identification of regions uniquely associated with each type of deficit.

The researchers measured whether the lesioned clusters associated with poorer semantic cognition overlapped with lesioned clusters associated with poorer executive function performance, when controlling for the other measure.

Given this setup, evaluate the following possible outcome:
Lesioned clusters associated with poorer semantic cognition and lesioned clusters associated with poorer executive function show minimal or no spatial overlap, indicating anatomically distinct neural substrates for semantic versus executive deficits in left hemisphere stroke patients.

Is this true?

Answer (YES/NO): YES